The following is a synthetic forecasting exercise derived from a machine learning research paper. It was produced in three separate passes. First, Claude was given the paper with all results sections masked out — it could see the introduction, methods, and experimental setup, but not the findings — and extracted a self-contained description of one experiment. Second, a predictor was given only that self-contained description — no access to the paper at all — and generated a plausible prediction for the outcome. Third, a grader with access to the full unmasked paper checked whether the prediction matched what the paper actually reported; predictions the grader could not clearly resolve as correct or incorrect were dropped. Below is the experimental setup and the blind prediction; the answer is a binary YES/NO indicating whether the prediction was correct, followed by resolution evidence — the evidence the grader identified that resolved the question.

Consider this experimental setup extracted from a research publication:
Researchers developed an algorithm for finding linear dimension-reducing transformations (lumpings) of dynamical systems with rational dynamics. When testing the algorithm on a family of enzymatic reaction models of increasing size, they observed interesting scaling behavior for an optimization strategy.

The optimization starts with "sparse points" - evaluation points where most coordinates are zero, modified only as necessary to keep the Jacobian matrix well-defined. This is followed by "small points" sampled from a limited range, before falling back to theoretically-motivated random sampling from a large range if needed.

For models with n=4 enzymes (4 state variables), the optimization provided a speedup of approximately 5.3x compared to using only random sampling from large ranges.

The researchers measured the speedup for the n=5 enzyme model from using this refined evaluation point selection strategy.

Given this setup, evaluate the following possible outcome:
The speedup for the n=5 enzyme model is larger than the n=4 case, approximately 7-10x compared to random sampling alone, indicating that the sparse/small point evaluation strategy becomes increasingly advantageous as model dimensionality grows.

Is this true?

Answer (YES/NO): NO